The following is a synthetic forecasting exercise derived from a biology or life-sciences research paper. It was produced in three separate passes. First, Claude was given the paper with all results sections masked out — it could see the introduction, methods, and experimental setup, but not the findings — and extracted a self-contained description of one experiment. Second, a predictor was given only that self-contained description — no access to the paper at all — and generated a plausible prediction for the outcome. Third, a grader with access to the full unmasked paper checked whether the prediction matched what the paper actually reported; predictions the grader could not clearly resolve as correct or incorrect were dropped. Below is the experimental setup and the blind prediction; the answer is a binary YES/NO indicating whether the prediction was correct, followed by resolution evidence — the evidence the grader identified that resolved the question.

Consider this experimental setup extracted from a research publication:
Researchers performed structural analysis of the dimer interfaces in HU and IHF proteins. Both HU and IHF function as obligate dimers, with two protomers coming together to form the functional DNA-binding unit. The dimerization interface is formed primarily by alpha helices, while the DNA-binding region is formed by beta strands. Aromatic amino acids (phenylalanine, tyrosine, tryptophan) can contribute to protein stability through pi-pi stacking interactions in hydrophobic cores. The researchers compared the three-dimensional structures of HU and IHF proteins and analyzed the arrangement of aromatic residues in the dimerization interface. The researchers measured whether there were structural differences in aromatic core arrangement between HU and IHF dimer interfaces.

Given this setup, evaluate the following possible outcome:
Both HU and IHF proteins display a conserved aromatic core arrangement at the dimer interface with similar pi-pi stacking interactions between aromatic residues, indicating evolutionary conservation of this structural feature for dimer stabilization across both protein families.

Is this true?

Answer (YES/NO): NO